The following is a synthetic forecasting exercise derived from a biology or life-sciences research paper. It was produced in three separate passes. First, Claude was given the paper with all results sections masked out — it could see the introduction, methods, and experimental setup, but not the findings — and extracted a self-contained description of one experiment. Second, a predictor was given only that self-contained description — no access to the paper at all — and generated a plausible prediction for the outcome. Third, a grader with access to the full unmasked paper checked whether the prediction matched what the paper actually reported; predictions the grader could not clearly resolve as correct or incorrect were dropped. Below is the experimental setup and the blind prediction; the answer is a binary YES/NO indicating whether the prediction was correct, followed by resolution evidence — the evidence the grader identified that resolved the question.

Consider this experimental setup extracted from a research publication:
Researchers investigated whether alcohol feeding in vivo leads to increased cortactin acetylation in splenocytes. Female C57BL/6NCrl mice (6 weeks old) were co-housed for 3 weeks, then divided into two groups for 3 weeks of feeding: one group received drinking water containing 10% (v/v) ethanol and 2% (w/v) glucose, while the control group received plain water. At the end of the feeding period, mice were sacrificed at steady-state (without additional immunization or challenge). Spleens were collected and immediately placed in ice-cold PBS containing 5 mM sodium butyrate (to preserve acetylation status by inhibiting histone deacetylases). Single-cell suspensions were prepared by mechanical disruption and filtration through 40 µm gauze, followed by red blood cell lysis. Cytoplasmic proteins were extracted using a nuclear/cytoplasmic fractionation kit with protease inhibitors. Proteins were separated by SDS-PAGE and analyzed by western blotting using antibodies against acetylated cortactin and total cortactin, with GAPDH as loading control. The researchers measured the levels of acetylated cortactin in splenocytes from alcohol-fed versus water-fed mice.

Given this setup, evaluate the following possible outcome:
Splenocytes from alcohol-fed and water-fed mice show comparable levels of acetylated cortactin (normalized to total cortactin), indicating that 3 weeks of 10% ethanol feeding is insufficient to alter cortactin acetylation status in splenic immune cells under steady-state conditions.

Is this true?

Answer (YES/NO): NO